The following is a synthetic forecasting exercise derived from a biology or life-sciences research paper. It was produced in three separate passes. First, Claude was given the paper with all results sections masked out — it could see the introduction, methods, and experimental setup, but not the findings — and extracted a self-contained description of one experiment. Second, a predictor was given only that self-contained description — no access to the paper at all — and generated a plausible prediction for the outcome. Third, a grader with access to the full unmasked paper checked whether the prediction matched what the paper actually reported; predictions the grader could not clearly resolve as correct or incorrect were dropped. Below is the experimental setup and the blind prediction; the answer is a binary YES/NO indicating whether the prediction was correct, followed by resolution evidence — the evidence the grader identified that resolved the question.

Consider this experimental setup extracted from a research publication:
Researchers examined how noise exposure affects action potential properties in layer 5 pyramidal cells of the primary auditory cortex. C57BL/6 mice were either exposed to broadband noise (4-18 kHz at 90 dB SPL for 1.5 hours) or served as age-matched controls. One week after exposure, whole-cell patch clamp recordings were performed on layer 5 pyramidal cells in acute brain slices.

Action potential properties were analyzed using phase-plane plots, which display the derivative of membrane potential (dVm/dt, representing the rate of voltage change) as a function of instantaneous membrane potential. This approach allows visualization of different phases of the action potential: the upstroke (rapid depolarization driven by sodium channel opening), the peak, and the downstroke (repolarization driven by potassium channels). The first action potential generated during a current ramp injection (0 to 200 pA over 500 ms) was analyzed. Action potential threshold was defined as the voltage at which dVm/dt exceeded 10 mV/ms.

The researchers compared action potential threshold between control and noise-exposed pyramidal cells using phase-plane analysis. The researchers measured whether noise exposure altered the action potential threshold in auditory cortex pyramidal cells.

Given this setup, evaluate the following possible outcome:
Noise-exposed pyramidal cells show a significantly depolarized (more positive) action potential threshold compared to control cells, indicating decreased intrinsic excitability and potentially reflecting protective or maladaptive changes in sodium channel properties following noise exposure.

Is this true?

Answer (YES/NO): NO